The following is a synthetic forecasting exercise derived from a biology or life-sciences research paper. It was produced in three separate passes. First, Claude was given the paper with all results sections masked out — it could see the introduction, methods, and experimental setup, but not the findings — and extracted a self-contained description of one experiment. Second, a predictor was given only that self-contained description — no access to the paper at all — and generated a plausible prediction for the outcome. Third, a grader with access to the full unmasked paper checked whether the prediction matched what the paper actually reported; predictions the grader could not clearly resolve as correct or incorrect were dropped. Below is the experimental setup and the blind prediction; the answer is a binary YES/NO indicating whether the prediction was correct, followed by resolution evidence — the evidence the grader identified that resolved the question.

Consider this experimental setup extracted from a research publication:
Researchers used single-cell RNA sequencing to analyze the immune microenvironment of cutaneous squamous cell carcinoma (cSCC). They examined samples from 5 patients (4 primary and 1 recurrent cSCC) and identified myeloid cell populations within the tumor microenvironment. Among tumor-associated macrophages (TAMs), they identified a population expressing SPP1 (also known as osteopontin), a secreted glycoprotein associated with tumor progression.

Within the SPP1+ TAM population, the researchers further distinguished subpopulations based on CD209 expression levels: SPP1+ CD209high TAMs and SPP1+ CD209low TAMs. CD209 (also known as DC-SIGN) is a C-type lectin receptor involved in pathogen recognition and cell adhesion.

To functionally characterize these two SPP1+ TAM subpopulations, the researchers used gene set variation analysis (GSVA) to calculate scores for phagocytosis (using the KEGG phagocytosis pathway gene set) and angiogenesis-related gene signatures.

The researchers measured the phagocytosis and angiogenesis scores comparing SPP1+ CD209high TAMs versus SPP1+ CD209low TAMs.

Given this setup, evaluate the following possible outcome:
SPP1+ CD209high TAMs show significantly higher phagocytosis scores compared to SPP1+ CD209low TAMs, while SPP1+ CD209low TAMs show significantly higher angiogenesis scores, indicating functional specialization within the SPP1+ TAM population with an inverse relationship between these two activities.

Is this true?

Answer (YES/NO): YES